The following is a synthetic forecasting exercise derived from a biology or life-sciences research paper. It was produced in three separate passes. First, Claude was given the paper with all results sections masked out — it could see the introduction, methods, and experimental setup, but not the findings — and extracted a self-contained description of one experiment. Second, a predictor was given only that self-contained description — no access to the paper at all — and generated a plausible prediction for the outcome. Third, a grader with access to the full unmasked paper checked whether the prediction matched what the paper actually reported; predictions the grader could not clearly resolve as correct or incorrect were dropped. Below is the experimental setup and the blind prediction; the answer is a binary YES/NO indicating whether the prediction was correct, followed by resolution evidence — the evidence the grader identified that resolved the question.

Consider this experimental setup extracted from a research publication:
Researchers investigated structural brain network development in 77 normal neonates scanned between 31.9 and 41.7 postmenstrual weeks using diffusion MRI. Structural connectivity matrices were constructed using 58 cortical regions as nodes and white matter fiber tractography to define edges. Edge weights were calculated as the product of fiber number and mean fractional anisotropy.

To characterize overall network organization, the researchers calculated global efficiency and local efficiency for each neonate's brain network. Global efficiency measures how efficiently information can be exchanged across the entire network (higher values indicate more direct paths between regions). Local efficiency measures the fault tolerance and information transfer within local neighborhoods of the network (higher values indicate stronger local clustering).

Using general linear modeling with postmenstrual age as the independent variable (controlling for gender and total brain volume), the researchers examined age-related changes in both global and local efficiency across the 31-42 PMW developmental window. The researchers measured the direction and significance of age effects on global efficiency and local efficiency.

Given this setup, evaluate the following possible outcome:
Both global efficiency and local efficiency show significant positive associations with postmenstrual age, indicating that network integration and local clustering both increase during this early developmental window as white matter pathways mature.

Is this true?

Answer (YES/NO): YES